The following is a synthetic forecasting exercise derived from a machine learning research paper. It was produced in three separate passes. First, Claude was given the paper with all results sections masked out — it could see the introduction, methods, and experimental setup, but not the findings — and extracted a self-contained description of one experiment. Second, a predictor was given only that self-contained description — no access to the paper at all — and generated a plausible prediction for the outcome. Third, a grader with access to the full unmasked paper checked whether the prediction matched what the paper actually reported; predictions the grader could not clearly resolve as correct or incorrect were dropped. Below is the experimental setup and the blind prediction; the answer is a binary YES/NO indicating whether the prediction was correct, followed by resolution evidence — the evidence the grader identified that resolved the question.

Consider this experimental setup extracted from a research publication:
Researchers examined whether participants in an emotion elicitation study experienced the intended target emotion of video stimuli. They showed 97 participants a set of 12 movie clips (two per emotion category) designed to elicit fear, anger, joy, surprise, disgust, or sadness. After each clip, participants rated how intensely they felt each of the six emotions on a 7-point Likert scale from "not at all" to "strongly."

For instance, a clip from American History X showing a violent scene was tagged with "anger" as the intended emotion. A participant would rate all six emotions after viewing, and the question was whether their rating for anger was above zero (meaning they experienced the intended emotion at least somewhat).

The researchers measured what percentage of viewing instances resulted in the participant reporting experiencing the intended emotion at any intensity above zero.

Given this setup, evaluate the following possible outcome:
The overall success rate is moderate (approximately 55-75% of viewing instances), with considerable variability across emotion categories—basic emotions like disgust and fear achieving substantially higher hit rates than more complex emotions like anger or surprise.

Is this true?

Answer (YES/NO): NO